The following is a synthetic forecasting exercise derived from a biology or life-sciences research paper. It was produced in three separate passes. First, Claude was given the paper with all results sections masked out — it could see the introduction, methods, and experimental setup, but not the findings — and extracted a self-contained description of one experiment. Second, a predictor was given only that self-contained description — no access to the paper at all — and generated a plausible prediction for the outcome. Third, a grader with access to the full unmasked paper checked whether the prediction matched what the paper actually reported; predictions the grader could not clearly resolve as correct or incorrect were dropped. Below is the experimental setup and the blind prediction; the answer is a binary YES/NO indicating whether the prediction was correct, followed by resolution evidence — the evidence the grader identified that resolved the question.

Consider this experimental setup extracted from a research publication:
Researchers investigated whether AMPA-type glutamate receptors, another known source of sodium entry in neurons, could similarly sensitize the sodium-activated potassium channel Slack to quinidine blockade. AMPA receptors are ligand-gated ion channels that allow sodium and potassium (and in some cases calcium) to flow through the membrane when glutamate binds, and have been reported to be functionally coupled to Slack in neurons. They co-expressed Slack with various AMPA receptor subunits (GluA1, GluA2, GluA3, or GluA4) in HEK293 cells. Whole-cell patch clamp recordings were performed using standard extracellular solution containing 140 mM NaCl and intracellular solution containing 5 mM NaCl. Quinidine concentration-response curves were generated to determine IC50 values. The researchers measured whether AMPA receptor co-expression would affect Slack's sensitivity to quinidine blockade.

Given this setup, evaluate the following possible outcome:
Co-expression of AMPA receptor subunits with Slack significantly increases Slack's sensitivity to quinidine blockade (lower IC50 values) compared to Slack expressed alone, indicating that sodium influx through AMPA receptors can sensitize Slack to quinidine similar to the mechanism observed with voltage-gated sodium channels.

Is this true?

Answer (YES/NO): NO